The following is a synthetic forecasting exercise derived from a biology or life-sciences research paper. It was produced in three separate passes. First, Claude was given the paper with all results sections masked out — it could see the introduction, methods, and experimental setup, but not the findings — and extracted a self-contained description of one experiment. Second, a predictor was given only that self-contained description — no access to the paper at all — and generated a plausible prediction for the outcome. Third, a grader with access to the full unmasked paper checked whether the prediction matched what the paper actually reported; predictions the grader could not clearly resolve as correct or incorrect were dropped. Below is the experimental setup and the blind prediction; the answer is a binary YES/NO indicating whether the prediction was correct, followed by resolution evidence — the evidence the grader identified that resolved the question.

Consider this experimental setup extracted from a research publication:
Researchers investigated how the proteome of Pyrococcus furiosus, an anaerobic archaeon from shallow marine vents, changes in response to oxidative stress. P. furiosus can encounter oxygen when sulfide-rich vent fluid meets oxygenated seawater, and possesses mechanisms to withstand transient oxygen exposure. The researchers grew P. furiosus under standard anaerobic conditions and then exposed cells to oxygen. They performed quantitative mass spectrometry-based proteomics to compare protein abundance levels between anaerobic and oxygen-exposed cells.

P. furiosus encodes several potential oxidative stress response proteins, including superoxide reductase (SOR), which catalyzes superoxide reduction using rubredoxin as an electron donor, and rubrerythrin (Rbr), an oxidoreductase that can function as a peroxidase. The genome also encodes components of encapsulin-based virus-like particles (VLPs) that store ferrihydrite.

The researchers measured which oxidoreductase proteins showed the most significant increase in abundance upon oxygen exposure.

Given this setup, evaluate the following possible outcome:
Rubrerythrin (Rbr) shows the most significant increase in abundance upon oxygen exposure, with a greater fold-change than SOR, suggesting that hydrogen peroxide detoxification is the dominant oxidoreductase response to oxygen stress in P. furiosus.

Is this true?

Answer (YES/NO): YES